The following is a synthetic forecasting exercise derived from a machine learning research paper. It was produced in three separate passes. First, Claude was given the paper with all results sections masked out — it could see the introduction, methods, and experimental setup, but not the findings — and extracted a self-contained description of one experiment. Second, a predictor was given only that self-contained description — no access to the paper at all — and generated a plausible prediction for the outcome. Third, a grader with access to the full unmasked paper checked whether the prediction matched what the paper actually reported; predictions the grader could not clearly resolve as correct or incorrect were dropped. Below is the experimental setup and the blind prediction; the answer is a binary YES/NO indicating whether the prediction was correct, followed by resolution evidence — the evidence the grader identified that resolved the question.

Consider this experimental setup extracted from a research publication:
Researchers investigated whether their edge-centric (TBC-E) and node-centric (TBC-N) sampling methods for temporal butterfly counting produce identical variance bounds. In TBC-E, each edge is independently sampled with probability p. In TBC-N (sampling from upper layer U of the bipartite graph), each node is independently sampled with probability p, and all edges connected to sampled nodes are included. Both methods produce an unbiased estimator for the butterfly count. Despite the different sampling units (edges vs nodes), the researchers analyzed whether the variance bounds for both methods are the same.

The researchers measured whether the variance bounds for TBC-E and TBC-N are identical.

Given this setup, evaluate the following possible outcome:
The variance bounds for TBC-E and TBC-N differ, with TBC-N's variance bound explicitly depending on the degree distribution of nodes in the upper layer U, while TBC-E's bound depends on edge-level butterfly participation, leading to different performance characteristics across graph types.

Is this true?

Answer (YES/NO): NO